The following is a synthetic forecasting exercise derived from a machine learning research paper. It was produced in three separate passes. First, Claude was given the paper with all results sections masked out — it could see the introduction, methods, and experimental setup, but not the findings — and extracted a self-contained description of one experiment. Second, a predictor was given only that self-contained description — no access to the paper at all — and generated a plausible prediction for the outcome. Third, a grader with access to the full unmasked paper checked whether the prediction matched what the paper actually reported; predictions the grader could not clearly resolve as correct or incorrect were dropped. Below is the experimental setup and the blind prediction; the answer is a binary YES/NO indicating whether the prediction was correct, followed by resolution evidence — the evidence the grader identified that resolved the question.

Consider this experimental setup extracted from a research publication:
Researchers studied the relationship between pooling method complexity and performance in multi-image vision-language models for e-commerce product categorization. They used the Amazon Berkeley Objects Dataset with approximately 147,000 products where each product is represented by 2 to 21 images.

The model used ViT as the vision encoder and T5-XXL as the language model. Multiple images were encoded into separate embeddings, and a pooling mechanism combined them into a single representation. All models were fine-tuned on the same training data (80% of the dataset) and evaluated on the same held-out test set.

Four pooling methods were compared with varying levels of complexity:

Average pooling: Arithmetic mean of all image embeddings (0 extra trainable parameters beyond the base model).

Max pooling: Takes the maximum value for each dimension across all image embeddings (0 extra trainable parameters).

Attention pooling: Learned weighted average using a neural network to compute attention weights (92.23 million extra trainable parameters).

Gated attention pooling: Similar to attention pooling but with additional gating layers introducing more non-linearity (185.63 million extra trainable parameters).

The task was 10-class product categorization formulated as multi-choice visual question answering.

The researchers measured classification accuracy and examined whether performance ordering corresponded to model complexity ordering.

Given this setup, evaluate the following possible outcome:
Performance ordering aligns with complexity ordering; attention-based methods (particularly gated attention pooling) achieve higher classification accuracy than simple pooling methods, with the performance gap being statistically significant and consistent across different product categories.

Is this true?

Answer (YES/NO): NO